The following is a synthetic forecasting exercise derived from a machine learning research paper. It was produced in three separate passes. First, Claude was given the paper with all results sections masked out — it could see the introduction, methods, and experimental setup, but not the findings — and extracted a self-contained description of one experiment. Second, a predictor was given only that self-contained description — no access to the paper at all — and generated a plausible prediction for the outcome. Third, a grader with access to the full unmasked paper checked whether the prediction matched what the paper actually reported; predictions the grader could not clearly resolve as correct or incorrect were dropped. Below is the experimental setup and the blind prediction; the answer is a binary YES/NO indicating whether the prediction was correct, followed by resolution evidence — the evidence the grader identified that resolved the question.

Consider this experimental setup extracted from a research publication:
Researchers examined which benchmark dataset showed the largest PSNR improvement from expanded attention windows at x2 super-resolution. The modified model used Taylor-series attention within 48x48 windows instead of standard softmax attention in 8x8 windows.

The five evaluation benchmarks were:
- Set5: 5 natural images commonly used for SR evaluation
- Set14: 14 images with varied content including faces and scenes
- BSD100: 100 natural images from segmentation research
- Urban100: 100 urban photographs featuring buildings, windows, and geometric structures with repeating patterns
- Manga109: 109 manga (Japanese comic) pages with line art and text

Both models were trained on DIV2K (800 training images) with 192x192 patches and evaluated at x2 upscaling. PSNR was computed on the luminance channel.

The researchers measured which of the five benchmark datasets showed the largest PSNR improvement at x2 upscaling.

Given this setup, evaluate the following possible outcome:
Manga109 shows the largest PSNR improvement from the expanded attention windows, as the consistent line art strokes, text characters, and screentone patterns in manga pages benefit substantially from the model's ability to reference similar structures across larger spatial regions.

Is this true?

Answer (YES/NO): NO